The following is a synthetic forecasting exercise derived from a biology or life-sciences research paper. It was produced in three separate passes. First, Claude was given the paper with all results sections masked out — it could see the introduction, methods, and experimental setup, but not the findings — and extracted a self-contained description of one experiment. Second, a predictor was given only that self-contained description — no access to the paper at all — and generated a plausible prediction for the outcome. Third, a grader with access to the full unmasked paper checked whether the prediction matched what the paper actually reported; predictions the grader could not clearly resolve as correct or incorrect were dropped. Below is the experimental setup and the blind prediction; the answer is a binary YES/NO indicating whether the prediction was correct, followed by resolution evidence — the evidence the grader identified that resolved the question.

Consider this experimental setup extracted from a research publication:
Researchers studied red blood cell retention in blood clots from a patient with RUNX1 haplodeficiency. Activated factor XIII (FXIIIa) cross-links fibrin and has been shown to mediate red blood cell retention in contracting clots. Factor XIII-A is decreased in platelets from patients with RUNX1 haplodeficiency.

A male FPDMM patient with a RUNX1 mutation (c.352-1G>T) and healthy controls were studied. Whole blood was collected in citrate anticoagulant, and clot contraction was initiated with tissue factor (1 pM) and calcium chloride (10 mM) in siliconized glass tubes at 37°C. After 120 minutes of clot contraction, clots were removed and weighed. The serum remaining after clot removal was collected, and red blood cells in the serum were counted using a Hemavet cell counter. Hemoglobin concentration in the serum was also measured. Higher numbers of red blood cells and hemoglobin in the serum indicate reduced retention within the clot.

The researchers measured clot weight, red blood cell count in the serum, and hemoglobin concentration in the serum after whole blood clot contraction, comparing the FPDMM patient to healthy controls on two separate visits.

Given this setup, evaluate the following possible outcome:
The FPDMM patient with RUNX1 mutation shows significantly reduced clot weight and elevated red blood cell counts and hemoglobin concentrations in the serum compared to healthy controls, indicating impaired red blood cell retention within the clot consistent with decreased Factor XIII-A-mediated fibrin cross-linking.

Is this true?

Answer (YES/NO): YES